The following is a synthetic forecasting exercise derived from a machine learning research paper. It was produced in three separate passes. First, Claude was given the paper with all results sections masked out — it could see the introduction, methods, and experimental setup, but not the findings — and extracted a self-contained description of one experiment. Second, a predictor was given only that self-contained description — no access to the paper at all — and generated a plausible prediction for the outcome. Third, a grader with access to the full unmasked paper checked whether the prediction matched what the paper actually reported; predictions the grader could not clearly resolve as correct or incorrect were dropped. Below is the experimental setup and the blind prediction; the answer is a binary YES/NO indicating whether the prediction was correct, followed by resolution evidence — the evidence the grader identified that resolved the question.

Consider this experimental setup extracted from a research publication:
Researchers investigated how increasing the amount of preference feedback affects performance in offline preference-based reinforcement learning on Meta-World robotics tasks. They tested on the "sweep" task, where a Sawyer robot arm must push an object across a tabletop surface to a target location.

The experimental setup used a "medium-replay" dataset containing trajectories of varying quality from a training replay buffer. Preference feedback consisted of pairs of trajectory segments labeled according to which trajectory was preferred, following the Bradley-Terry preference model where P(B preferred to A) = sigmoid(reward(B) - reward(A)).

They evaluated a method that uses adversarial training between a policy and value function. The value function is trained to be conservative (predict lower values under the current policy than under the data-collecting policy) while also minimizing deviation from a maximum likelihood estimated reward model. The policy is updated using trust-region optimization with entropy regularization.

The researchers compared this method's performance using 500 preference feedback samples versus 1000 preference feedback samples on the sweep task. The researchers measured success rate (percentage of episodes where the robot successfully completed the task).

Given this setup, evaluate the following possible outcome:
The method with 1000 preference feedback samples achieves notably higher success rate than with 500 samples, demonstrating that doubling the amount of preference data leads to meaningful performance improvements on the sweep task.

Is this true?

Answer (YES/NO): NO